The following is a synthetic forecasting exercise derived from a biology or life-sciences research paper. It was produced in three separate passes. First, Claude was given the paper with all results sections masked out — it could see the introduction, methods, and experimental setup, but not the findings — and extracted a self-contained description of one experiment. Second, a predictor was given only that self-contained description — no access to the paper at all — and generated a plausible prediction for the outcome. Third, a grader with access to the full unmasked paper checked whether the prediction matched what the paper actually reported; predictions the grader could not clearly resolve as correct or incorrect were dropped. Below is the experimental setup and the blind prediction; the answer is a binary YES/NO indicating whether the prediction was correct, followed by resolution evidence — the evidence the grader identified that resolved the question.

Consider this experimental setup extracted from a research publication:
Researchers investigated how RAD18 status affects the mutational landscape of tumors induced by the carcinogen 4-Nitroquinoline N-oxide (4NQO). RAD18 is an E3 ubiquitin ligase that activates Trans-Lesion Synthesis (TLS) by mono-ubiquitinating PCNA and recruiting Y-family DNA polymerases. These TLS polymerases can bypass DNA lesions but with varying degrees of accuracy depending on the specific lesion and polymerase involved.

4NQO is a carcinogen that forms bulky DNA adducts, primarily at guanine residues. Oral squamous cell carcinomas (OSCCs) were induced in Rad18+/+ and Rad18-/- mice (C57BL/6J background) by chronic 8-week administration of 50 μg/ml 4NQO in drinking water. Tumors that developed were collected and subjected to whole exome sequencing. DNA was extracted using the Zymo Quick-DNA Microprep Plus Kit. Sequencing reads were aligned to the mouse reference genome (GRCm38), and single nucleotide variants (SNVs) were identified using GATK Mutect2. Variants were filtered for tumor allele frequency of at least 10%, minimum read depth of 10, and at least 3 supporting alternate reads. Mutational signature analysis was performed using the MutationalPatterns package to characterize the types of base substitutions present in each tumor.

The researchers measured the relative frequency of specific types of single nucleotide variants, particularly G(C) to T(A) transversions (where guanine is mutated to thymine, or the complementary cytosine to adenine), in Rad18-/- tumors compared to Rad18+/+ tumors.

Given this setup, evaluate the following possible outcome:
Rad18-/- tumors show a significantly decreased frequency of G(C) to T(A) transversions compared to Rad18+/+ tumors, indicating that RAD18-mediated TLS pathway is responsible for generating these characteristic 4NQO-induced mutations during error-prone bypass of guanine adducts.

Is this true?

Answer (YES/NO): NO